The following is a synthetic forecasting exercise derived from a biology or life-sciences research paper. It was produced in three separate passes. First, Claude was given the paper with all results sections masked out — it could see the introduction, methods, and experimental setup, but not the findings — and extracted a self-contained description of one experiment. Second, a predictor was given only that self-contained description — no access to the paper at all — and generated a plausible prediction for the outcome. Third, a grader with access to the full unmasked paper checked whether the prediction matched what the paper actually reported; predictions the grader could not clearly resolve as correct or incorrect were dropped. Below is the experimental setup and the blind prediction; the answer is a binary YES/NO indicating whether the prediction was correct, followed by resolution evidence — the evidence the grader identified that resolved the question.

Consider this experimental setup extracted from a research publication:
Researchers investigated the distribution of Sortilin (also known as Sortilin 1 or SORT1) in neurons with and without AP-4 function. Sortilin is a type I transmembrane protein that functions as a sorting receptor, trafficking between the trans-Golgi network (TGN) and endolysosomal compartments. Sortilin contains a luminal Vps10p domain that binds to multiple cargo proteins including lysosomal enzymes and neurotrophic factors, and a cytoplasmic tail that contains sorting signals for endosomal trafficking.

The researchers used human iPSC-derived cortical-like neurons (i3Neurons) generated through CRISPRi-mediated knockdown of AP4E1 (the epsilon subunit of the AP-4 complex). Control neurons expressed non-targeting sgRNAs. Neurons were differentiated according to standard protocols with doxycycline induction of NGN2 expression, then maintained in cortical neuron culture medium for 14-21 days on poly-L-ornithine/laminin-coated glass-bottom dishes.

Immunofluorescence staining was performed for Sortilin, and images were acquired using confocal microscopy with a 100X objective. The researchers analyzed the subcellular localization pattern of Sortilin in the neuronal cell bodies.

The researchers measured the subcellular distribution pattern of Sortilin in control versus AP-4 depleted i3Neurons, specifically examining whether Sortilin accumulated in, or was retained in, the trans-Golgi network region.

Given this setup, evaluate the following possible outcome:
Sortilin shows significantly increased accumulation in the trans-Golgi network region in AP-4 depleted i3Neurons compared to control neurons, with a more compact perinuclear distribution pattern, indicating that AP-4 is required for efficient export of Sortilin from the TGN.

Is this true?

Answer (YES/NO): YES